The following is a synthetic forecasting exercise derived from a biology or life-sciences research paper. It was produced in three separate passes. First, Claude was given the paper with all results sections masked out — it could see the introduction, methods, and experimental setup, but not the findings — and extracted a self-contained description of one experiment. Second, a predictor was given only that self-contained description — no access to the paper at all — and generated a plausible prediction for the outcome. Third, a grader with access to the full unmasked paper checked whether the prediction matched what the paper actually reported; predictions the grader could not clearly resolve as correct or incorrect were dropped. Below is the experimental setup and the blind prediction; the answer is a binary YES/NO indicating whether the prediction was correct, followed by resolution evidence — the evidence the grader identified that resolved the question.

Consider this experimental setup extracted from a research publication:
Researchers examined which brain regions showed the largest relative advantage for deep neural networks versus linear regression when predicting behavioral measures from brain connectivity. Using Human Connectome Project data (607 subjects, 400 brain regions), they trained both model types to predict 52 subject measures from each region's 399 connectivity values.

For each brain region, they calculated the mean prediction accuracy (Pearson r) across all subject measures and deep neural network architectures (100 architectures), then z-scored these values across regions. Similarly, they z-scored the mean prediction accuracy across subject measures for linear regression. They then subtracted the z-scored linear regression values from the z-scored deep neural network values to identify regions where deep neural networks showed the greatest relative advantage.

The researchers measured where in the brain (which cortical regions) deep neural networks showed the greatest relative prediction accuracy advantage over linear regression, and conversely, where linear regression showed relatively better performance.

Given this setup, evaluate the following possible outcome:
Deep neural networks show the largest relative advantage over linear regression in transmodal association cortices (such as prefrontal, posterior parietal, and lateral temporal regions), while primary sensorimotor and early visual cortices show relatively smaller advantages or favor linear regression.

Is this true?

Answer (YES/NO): YES